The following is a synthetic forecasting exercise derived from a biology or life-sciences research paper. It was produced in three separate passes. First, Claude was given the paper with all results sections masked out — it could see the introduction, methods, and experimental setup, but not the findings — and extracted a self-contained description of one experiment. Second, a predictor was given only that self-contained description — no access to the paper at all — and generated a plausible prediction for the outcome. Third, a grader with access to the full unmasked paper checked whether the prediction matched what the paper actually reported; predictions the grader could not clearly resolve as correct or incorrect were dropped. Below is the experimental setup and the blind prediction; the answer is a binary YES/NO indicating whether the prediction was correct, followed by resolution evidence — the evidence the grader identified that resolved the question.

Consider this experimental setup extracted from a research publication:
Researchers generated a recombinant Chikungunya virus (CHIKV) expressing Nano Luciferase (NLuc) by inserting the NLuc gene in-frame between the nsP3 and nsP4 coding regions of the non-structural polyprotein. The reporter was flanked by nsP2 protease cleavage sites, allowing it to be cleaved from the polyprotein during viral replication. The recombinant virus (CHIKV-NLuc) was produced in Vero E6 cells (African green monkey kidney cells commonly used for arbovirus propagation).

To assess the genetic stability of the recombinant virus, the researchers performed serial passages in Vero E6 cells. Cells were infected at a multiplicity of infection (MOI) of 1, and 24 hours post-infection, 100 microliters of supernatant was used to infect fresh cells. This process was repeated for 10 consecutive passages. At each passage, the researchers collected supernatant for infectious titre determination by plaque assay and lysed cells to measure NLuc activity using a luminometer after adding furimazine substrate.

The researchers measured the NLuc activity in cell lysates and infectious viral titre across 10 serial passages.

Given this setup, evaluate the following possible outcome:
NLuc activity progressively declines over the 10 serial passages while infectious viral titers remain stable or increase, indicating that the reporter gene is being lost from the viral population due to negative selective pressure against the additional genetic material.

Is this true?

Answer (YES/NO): NO